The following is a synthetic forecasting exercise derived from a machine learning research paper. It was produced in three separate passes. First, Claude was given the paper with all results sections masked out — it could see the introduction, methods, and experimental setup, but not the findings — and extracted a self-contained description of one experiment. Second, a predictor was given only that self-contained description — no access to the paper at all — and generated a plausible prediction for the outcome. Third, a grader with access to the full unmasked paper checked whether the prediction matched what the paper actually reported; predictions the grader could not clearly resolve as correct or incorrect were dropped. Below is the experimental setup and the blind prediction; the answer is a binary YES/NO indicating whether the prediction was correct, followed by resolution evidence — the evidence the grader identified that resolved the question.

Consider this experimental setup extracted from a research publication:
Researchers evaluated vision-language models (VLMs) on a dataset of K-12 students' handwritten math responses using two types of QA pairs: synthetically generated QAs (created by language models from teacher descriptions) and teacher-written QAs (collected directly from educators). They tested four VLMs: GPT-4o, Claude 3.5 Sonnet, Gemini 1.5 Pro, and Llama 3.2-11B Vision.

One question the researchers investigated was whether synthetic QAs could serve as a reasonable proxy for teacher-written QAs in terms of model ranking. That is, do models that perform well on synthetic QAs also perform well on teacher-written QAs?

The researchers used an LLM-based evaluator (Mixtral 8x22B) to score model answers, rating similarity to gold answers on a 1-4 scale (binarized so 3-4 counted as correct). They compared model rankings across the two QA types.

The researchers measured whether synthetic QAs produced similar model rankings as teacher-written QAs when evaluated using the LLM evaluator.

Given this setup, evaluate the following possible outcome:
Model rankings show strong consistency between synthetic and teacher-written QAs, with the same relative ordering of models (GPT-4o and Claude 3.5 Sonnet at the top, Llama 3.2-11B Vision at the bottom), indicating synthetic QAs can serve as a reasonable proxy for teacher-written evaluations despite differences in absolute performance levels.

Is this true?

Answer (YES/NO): YES